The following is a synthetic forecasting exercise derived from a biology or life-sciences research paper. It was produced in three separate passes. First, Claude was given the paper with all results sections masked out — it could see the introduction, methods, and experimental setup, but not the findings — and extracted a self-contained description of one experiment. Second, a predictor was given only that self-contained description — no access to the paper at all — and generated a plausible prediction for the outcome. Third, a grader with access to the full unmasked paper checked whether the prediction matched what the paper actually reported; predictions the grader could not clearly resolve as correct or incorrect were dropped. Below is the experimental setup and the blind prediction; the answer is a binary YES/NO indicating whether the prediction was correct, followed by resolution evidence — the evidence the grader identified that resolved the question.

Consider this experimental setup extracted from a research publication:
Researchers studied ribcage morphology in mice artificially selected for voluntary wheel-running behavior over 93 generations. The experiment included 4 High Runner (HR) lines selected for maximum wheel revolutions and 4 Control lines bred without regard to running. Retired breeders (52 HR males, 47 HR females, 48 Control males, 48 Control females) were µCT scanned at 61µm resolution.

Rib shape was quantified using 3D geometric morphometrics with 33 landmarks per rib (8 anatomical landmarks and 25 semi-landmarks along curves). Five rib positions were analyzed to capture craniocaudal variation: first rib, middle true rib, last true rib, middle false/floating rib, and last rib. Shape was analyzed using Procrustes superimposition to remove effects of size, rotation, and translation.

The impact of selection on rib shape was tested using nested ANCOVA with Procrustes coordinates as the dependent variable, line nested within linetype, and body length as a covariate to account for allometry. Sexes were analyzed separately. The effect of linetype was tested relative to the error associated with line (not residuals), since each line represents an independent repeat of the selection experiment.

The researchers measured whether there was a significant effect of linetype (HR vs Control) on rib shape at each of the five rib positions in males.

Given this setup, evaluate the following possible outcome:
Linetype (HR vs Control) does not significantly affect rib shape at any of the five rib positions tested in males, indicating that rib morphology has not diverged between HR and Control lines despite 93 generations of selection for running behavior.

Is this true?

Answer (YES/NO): NO